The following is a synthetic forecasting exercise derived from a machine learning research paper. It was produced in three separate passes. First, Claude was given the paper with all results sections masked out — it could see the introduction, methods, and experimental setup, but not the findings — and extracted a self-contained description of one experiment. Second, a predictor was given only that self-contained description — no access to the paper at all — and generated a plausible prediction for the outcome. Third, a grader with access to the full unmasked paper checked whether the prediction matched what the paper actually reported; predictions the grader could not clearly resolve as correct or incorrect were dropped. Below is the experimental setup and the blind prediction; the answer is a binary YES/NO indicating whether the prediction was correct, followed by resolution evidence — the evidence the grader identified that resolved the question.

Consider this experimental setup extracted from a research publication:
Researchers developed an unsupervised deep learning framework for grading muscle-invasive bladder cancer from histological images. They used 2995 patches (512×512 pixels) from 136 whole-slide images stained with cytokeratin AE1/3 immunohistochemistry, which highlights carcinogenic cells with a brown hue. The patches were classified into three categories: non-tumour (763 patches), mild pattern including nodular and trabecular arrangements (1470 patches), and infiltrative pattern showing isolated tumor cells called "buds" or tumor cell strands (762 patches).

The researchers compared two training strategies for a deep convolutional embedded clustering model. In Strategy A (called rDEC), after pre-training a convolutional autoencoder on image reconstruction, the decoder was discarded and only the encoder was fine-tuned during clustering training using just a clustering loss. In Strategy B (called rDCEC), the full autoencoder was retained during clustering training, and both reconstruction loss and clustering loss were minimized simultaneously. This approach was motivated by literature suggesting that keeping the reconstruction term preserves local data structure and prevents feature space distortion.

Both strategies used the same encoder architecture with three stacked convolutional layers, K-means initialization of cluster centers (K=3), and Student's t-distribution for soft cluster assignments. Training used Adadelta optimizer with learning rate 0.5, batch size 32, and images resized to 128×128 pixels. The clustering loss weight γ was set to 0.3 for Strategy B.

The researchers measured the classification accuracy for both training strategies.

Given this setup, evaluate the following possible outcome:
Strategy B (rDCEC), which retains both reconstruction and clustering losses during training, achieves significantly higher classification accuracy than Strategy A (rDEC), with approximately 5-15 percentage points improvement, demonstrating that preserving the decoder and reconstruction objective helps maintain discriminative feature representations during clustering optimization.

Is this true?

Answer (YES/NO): NO